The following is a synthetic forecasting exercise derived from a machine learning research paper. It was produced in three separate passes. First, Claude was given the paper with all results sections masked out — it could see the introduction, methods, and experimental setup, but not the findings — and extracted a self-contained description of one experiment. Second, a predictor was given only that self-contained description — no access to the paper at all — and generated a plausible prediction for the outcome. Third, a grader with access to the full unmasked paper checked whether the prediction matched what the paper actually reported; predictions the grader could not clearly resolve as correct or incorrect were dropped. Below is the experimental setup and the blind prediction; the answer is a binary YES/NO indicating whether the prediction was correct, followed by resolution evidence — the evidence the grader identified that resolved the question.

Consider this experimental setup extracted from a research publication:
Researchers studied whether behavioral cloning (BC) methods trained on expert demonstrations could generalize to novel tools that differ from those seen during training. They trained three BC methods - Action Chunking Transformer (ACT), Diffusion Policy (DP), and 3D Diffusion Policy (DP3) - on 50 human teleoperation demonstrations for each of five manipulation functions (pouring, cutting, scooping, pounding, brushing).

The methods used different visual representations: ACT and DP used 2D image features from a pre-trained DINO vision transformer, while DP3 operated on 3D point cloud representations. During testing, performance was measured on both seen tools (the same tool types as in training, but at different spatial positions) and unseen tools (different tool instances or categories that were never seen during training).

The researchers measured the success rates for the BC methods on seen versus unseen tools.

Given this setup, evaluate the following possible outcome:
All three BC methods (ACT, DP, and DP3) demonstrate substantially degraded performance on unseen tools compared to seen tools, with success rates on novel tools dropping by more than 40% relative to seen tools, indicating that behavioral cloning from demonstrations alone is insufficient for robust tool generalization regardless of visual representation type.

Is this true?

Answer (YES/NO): YES